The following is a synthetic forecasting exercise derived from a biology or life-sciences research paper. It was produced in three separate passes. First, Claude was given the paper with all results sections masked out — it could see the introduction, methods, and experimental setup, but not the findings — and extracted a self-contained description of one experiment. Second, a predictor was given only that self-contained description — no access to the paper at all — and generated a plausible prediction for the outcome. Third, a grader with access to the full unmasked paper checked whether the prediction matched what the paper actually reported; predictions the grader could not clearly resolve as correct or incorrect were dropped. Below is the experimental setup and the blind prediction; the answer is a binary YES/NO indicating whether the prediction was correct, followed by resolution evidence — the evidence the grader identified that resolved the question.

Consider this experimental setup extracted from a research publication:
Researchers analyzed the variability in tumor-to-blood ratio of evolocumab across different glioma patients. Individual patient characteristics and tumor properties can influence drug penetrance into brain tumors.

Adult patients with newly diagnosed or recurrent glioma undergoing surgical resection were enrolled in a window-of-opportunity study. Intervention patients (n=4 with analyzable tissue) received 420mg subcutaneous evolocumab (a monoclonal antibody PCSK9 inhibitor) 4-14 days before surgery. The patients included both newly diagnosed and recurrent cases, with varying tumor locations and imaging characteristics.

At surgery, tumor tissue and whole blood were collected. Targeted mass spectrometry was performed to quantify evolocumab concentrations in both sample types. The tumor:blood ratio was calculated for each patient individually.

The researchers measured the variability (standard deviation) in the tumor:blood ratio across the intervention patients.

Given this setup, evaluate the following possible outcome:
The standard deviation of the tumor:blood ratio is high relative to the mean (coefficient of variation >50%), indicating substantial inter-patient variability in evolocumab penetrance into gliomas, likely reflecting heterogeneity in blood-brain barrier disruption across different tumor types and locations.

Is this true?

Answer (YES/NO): YES